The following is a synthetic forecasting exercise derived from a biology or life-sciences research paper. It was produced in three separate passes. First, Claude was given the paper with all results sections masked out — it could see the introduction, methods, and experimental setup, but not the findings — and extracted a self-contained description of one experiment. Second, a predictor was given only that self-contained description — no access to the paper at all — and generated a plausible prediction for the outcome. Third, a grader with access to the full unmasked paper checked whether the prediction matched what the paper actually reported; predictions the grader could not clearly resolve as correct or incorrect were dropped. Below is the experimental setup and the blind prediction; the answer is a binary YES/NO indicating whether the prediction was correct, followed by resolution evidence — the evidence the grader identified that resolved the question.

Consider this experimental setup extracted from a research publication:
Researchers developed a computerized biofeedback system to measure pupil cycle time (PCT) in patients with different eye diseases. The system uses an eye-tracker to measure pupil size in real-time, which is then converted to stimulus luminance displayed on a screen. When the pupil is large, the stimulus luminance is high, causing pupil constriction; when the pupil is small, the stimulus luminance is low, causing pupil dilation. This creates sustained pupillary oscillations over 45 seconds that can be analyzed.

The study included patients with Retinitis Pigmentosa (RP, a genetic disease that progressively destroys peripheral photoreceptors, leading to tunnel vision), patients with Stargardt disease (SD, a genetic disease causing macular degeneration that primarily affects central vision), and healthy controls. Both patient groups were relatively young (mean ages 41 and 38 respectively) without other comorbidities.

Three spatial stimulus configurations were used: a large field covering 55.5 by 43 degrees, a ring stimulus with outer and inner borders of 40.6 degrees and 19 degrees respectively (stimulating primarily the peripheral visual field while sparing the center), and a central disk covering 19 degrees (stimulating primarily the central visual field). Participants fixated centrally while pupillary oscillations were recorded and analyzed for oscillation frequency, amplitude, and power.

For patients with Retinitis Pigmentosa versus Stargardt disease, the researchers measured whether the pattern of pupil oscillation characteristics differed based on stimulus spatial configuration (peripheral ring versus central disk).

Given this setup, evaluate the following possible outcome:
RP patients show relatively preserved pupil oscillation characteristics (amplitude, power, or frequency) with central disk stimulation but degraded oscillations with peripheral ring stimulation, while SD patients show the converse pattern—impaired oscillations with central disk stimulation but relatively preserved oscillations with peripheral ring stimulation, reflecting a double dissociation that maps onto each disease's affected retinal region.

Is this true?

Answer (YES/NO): NO